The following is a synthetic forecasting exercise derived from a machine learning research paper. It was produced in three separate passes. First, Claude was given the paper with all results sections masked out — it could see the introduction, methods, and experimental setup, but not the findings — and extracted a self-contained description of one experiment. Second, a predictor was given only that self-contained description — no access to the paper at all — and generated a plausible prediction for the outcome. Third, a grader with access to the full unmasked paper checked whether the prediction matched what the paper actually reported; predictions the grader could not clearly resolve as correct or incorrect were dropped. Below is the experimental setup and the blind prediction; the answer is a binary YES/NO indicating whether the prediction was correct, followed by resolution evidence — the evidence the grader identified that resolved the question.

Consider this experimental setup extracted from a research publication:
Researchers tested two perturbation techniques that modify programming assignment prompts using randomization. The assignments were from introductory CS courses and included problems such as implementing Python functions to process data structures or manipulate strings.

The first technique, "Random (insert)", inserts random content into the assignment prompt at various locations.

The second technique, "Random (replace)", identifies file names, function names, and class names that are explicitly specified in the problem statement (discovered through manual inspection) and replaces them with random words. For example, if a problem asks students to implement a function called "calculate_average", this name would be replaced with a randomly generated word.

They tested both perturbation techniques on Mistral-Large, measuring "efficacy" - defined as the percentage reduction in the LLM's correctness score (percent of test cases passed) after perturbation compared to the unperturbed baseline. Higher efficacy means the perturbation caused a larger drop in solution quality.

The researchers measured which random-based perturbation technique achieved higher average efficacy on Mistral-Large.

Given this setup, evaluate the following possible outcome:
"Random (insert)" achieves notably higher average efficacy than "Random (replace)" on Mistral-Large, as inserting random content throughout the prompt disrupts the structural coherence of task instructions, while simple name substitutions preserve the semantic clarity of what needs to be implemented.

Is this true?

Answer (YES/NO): NO